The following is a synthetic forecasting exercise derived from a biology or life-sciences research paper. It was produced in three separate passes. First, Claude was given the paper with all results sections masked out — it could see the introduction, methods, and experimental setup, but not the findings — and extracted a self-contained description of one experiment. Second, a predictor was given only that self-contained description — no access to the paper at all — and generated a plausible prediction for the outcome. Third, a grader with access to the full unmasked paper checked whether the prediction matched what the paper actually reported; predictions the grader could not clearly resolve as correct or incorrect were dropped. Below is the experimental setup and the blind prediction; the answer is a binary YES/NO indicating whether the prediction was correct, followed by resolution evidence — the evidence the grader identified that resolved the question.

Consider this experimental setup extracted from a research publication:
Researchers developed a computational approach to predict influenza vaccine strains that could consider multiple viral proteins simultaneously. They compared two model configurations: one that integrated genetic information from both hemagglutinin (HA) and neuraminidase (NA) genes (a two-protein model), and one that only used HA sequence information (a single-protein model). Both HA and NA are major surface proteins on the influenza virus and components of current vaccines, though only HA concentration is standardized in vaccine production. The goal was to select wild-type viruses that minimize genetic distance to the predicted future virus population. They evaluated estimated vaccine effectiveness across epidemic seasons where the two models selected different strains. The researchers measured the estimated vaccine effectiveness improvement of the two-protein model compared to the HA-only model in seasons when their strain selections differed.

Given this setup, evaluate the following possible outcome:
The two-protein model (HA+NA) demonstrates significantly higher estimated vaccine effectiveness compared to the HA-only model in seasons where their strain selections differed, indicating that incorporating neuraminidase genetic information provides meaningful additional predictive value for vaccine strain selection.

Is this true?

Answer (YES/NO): YES